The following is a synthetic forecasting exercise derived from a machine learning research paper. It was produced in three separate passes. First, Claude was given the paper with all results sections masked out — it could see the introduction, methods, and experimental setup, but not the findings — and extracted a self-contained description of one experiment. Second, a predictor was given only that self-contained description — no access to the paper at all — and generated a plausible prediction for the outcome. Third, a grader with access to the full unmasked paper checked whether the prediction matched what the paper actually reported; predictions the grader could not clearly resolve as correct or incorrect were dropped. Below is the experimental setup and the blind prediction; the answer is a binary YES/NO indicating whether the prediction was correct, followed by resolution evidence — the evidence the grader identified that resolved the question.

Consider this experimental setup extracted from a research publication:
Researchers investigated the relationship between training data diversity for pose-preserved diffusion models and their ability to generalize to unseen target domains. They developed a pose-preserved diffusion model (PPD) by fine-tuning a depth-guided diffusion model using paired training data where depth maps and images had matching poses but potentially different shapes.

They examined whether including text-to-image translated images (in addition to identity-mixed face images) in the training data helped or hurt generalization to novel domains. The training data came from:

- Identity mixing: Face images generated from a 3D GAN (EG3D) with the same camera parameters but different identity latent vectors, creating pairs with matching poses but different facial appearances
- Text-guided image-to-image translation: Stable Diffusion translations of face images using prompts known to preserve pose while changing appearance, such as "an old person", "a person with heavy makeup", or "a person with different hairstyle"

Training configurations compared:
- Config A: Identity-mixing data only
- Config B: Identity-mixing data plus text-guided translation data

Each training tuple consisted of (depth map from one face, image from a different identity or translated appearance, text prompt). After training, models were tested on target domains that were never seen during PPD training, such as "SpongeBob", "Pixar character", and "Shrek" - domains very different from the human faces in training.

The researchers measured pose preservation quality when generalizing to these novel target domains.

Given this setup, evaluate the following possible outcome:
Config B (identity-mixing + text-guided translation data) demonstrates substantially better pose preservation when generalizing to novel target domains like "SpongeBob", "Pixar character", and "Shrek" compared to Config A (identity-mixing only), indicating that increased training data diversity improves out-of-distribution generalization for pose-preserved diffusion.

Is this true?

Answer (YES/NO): YES